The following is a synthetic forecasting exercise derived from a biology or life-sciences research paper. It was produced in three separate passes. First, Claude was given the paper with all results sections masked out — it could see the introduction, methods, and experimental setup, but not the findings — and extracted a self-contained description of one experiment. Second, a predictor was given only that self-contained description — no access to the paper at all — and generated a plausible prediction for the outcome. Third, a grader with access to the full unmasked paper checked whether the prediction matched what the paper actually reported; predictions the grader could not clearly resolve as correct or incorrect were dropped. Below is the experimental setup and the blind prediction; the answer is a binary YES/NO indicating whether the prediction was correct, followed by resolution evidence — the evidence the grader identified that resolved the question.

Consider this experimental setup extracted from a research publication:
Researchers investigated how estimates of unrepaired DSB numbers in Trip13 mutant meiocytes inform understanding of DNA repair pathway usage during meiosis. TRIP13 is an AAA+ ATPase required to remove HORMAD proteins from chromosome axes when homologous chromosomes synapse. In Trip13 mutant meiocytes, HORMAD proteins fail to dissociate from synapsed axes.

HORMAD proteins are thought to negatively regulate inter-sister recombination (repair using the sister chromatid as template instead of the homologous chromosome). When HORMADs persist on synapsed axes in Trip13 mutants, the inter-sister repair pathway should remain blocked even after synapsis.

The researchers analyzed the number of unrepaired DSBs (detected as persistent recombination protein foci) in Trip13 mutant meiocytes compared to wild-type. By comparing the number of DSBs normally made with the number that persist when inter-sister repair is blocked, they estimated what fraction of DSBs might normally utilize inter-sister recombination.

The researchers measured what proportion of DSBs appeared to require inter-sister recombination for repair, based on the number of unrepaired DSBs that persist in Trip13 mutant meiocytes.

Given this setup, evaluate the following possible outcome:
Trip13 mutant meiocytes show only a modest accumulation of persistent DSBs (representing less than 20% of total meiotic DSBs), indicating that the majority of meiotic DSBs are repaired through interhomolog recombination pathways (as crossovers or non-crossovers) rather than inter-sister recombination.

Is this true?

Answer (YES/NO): NO